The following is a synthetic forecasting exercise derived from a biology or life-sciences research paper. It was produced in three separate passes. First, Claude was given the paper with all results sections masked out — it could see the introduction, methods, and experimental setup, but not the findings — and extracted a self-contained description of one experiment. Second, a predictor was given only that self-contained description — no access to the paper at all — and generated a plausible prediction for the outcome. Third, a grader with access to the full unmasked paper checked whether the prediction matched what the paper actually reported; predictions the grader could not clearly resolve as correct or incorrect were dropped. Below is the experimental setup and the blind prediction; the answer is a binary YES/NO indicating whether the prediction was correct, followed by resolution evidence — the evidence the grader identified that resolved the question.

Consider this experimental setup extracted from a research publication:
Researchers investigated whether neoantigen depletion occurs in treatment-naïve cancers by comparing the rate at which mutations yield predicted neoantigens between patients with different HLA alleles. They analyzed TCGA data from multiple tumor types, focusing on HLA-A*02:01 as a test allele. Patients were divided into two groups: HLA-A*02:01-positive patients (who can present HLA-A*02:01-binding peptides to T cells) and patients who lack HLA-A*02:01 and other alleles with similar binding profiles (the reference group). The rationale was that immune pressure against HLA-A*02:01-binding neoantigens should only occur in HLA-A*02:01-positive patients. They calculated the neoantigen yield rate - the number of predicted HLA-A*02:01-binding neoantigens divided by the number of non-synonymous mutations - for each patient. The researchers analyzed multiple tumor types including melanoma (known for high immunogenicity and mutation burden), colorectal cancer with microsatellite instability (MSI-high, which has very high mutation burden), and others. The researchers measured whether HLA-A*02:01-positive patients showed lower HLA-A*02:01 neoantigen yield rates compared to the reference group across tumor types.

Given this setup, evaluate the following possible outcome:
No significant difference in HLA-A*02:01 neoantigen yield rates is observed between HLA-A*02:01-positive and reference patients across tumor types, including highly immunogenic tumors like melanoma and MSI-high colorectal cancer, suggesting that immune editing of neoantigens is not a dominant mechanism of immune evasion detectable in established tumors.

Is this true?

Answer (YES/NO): YES